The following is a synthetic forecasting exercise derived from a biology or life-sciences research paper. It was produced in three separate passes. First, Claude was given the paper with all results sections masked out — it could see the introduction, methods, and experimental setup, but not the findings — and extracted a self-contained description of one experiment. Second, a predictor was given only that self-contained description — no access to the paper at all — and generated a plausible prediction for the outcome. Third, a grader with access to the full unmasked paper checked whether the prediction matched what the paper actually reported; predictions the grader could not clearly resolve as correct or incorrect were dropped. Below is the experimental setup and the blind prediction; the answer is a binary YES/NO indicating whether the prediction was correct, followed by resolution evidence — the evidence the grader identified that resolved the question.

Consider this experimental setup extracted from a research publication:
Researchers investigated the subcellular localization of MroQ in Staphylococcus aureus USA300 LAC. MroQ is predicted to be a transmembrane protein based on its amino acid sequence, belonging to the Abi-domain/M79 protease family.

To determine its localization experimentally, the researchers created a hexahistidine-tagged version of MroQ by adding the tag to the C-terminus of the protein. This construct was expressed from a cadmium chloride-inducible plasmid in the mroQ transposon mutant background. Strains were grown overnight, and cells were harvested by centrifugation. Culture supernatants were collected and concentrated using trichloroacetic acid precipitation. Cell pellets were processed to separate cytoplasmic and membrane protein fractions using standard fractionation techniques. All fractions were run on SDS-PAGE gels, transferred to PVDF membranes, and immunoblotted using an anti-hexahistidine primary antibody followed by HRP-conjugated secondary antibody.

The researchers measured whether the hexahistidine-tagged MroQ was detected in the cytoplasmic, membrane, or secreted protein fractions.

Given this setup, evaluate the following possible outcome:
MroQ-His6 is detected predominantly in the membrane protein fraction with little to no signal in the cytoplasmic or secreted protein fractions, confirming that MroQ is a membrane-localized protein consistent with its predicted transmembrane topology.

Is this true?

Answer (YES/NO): YES